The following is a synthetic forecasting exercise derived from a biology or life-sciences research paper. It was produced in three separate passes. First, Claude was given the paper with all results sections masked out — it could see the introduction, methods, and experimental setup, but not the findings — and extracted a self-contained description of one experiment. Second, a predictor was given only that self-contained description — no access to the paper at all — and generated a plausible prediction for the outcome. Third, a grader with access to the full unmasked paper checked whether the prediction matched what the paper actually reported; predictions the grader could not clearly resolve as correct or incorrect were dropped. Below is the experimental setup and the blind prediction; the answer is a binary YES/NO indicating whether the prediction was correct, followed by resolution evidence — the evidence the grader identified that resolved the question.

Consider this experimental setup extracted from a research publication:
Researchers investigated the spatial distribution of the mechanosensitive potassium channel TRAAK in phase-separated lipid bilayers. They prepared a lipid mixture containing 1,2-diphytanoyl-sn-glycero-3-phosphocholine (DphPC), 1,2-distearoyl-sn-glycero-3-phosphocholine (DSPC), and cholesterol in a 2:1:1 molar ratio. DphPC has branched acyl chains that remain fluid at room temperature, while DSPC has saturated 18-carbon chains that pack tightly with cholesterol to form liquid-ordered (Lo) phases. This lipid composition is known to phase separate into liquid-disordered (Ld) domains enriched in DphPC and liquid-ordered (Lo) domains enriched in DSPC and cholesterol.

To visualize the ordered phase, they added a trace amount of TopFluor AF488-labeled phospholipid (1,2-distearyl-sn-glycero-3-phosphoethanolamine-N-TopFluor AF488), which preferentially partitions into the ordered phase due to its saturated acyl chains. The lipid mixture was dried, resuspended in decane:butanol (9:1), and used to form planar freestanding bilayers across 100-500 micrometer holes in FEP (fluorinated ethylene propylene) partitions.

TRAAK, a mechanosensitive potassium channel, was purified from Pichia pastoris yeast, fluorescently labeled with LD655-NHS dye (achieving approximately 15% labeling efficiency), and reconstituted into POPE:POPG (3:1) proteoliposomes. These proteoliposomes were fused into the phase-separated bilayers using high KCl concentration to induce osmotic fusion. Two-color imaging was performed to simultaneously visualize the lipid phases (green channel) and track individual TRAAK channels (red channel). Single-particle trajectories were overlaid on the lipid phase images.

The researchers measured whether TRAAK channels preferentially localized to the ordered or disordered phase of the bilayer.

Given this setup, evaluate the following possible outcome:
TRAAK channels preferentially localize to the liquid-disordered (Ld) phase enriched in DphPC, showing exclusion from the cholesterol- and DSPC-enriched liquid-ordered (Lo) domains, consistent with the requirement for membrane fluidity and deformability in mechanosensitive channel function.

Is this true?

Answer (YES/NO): YES